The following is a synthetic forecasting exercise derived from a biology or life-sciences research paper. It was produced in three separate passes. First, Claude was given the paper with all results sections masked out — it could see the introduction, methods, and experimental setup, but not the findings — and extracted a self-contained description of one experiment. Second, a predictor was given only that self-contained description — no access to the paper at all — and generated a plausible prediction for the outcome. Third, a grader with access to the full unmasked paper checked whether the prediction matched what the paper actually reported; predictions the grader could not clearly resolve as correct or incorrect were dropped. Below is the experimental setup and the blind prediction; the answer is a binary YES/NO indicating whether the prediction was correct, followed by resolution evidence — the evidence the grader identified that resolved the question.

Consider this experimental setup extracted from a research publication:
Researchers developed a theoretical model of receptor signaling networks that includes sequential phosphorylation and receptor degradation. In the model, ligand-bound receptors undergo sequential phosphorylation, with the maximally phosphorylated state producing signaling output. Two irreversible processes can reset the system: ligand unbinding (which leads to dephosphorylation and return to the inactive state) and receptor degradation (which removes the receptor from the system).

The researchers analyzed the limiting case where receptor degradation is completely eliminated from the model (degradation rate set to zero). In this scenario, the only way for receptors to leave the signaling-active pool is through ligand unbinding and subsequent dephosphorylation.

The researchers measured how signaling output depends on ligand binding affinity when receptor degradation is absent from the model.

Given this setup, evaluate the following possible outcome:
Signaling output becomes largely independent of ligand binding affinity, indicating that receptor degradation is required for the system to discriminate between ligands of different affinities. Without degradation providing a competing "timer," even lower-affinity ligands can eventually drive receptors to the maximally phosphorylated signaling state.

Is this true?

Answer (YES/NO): NO